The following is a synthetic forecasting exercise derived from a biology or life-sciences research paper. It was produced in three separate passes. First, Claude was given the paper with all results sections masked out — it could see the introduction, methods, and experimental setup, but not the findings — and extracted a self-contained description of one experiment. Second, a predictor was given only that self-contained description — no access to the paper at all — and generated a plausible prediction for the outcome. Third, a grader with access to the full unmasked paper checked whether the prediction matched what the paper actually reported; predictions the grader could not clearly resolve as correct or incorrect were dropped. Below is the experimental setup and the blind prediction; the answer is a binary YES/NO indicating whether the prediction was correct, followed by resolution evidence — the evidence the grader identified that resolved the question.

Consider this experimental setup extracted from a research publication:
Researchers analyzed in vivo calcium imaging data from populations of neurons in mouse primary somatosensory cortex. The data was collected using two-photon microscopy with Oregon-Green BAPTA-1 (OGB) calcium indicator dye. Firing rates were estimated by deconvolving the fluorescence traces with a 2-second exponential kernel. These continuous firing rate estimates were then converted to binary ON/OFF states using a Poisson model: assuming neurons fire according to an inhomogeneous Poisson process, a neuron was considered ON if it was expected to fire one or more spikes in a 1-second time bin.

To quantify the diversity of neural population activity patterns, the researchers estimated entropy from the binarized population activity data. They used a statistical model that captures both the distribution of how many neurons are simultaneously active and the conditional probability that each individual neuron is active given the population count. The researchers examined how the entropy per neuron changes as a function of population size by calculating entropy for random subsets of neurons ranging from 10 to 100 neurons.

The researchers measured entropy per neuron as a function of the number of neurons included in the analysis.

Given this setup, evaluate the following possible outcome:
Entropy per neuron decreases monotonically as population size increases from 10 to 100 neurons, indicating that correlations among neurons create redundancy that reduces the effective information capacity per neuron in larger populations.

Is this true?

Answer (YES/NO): YES